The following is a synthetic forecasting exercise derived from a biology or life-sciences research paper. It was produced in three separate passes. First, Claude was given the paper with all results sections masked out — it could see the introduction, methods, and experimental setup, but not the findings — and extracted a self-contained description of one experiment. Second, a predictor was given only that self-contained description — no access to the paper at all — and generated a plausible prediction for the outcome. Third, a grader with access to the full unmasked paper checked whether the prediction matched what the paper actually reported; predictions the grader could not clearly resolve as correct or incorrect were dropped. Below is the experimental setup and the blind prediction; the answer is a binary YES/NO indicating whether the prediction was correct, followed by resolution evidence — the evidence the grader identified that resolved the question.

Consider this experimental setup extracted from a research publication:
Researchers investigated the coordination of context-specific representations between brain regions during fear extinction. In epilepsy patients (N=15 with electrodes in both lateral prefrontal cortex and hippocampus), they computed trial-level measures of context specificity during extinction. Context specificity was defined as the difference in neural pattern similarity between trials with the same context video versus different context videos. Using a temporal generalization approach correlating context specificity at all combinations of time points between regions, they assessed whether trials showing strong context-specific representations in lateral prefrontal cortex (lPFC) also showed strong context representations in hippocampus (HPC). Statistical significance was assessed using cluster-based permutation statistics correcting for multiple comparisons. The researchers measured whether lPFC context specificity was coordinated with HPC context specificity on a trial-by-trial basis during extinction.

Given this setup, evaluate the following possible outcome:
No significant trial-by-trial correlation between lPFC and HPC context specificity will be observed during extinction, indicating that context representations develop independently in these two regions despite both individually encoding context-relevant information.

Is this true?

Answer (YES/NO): YES